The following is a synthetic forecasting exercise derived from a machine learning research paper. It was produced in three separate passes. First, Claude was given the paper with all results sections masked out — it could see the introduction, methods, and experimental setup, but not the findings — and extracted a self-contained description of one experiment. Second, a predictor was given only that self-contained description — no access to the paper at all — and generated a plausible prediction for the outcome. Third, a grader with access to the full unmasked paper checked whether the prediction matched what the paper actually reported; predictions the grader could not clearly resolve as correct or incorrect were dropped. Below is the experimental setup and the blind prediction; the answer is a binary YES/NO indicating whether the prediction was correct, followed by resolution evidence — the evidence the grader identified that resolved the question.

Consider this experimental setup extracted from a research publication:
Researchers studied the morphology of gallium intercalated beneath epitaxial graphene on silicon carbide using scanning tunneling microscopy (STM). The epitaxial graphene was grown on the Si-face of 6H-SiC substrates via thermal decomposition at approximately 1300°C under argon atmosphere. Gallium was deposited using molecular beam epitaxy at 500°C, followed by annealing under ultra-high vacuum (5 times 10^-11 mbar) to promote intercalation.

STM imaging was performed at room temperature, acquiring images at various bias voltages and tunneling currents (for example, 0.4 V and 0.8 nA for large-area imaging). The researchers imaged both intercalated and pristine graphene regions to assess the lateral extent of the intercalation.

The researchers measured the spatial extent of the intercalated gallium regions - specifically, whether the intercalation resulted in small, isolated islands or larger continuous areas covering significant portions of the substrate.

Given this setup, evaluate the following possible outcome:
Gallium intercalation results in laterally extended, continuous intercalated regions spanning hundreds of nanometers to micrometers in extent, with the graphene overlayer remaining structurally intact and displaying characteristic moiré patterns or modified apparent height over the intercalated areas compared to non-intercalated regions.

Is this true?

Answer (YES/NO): YES